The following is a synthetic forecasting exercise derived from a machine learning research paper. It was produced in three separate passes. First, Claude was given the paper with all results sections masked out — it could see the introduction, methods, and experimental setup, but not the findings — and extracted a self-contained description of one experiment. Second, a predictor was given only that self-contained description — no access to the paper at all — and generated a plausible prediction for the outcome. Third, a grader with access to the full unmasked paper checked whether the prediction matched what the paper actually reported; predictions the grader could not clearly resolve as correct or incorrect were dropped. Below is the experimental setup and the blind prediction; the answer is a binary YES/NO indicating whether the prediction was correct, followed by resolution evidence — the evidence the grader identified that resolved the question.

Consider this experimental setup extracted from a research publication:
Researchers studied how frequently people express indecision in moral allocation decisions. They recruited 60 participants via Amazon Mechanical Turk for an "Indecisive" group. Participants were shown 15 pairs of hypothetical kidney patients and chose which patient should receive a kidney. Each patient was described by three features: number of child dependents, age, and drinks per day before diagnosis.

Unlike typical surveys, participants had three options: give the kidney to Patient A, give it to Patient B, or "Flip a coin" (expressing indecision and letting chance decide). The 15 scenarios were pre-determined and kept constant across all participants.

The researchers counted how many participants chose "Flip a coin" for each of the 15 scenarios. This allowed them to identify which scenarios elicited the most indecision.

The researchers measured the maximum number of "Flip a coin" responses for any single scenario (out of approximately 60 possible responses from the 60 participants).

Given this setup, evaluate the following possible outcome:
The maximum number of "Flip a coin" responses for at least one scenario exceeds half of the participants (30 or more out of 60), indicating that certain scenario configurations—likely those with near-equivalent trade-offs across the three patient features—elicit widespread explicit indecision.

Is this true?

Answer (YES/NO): YES